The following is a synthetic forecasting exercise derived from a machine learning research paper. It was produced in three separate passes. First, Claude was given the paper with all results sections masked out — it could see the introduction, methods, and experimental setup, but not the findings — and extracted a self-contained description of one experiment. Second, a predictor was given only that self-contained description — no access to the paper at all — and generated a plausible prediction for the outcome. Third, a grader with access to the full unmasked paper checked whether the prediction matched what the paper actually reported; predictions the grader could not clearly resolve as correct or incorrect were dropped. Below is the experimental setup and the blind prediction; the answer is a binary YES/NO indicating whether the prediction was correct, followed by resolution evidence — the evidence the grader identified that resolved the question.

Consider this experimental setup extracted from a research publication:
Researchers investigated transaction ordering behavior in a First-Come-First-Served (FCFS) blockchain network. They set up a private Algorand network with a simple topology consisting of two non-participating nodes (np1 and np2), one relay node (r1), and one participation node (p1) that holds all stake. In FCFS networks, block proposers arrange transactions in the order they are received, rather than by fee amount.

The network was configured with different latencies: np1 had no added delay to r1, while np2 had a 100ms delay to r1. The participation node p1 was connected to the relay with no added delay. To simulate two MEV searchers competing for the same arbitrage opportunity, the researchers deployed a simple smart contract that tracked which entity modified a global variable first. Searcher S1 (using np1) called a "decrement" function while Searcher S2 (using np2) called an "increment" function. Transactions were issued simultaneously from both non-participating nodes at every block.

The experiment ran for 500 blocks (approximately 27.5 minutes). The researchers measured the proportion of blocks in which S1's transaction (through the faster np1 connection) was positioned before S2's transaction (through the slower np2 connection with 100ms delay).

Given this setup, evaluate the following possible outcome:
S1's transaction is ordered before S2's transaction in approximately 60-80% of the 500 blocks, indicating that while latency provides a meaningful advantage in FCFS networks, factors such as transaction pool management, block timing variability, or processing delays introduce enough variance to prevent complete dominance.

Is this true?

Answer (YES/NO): NO